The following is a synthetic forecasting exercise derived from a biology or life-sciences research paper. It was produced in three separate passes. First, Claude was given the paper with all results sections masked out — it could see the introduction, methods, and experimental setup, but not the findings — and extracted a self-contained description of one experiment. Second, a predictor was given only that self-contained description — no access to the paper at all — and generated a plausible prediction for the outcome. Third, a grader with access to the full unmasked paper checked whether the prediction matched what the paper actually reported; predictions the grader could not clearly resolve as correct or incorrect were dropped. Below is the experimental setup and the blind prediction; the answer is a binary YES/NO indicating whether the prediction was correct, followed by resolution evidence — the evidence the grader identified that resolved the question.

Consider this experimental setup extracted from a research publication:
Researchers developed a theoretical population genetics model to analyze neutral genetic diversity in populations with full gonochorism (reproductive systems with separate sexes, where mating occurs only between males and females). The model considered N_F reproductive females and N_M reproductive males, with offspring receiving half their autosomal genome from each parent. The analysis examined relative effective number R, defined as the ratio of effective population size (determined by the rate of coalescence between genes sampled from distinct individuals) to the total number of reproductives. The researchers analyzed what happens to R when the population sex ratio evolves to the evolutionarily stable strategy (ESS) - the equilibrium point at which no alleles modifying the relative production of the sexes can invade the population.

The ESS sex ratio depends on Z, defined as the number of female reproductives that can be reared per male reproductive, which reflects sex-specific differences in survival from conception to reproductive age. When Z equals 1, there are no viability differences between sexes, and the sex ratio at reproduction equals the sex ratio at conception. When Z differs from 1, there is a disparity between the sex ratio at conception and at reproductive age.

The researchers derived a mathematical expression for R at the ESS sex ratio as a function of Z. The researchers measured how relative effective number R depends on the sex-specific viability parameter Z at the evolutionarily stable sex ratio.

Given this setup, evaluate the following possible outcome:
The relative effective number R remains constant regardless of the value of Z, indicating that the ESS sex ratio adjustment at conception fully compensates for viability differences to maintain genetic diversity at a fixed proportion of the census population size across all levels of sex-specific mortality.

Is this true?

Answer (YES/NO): NO